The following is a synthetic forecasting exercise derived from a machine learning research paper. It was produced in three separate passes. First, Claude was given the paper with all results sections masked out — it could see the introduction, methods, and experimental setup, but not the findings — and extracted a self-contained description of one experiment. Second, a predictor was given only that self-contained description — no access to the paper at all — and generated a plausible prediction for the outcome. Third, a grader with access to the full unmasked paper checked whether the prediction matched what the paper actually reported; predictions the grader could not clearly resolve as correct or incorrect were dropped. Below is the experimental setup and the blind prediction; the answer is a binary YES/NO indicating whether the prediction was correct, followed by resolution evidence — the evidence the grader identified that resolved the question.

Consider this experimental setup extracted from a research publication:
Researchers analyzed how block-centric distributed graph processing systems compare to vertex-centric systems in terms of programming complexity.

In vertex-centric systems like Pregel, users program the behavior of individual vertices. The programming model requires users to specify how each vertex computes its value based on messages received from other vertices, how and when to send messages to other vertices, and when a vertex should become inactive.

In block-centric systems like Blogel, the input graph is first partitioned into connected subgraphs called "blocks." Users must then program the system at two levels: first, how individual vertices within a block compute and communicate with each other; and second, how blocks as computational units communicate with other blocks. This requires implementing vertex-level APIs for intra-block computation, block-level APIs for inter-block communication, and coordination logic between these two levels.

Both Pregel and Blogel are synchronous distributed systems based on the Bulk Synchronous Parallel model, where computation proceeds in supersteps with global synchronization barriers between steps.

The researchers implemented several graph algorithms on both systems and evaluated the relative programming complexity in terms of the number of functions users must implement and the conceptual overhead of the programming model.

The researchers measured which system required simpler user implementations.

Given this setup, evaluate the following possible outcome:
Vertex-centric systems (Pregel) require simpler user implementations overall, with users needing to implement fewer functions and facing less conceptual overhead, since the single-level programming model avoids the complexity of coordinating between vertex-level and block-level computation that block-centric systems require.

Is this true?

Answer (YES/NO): YES